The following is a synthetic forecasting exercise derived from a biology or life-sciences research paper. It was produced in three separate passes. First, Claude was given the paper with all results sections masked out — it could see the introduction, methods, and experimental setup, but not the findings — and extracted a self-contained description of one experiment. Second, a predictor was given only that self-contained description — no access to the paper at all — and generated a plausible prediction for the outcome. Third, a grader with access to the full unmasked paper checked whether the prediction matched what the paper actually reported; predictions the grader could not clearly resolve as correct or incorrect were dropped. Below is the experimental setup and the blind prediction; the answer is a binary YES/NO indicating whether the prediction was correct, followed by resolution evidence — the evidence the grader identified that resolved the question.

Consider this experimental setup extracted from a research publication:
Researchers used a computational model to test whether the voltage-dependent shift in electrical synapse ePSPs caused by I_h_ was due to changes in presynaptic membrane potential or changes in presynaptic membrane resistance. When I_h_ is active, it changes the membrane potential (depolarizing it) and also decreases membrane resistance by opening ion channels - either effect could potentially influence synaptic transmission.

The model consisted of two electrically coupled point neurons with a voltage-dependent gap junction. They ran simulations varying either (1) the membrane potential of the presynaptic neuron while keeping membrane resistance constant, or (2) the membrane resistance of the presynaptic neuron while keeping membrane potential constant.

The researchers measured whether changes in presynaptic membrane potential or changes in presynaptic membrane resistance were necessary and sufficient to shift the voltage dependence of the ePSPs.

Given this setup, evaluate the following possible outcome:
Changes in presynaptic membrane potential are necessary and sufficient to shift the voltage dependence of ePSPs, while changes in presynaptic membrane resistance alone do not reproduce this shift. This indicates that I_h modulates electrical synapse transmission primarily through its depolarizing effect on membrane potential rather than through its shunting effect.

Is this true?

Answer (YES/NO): YES